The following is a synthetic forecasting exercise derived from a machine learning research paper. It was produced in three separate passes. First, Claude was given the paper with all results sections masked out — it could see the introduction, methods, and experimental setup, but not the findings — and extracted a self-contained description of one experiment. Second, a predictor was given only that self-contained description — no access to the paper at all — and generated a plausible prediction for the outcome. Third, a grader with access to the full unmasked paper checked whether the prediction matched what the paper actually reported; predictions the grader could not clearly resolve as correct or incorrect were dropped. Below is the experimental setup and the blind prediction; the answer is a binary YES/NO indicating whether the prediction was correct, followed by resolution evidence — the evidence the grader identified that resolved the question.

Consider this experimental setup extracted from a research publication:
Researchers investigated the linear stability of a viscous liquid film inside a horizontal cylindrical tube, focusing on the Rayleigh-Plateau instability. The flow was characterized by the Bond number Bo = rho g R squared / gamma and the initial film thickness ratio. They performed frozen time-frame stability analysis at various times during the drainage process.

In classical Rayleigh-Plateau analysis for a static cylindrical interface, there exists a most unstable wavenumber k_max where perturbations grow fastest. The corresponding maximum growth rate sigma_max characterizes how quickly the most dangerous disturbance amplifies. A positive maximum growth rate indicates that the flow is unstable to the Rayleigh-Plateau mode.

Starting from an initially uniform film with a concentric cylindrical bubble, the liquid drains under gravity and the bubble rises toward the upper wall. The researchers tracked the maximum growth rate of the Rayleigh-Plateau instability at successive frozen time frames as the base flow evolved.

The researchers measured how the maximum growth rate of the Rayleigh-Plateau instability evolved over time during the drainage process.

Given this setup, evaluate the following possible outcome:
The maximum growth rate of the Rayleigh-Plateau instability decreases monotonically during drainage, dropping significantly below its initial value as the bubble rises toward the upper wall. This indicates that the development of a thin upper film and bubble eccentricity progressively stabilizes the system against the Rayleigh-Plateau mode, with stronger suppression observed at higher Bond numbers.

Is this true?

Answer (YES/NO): NO